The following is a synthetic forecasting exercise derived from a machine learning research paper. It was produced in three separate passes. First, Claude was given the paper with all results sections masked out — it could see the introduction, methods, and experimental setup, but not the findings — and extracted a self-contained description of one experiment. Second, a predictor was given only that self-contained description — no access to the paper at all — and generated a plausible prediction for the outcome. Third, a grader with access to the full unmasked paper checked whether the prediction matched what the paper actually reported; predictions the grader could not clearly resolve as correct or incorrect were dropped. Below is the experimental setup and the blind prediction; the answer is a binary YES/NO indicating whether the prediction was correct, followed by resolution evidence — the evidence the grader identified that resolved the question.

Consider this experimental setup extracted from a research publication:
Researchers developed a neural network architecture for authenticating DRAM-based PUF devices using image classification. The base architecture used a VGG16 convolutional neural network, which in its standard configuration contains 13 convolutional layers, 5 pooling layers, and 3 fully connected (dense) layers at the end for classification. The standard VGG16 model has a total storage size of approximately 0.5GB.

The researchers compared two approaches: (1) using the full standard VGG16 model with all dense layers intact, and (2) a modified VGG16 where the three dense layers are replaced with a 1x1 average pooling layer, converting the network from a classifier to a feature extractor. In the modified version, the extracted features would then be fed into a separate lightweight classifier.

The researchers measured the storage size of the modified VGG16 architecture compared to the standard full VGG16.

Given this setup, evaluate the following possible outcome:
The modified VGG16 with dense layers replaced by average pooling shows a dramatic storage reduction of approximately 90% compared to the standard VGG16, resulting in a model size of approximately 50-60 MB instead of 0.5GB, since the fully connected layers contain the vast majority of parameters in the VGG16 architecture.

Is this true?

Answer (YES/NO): YES